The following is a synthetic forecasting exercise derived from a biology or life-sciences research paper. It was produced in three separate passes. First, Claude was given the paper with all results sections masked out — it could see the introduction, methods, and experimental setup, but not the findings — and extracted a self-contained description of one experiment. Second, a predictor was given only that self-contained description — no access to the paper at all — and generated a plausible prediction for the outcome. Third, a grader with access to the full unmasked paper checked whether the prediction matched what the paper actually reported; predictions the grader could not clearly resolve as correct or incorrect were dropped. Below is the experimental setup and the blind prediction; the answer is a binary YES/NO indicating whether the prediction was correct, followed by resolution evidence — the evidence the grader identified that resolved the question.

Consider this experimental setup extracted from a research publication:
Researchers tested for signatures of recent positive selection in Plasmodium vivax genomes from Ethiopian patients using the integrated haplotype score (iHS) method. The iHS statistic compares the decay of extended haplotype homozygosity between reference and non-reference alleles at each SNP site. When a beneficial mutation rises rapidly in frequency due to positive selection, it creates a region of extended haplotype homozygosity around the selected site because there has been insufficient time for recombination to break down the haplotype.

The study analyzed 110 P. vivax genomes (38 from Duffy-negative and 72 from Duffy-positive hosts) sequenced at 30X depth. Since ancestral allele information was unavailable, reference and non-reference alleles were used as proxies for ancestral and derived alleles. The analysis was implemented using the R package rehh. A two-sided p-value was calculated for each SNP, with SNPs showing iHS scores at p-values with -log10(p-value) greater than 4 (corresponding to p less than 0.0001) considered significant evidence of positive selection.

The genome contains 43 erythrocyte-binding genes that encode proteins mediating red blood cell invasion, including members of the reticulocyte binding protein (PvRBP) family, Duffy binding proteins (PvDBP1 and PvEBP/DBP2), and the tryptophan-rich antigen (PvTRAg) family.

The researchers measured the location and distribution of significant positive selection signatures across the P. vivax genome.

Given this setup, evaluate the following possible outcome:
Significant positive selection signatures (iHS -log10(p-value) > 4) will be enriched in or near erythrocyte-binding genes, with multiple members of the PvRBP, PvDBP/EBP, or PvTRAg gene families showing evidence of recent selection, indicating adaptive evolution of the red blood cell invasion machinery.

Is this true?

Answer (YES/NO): NO